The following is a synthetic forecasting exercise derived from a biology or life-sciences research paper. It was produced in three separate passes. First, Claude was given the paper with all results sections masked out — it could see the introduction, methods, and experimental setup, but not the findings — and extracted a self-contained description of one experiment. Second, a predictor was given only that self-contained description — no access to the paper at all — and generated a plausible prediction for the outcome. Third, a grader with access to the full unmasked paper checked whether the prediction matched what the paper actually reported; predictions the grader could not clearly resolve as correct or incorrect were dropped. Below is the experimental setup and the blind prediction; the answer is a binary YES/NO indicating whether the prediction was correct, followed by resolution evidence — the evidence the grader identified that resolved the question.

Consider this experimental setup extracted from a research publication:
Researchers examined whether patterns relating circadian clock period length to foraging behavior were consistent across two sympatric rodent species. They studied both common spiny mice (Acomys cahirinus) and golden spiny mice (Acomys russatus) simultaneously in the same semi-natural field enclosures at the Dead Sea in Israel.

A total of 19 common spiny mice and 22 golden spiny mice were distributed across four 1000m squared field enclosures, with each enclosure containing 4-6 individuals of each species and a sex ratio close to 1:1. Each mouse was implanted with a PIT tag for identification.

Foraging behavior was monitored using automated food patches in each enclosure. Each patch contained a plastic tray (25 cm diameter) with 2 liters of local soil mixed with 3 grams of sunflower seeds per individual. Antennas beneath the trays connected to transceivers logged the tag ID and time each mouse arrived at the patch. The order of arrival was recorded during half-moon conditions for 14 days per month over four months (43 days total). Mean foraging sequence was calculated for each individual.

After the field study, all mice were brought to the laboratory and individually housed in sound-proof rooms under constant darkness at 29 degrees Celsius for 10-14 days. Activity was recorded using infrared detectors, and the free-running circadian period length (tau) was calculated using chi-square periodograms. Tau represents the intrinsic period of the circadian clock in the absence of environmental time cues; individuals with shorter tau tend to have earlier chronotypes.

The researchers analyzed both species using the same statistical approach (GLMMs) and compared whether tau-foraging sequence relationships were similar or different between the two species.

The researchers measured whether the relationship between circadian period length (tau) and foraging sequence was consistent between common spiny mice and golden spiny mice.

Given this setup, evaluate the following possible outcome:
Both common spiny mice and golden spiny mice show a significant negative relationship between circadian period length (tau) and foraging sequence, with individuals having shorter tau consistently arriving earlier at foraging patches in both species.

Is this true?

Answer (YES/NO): NO